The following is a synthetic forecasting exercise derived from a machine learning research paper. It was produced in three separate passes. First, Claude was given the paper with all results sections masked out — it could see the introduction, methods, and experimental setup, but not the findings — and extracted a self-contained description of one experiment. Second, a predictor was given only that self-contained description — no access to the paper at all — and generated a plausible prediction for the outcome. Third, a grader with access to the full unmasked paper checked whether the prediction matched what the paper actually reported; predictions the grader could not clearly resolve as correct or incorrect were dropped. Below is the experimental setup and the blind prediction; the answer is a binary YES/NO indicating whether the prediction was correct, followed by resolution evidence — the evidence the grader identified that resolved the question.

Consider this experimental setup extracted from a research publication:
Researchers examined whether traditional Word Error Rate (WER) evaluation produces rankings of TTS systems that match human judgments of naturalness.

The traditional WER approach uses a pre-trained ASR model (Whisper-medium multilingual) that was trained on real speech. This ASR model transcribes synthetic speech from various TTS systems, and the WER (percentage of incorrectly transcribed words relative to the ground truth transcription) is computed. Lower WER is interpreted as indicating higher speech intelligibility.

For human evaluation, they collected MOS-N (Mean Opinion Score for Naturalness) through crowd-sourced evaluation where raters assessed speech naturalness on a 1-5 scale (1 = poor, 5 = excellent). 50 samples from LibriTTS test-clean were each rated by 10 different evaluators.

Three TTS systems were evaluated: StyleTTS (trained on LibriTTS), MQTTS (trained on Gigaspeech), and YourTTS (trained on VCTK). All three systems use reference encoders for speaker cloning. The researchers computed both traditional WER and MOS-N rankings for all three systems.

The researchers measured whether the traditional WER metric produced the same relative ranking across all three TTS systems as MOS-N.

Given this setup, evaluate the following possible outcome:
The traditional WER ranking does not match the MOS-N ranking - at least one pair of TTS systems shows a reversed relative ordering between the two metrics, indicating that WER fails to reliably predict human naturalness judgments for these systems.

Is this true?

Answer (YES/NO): YES